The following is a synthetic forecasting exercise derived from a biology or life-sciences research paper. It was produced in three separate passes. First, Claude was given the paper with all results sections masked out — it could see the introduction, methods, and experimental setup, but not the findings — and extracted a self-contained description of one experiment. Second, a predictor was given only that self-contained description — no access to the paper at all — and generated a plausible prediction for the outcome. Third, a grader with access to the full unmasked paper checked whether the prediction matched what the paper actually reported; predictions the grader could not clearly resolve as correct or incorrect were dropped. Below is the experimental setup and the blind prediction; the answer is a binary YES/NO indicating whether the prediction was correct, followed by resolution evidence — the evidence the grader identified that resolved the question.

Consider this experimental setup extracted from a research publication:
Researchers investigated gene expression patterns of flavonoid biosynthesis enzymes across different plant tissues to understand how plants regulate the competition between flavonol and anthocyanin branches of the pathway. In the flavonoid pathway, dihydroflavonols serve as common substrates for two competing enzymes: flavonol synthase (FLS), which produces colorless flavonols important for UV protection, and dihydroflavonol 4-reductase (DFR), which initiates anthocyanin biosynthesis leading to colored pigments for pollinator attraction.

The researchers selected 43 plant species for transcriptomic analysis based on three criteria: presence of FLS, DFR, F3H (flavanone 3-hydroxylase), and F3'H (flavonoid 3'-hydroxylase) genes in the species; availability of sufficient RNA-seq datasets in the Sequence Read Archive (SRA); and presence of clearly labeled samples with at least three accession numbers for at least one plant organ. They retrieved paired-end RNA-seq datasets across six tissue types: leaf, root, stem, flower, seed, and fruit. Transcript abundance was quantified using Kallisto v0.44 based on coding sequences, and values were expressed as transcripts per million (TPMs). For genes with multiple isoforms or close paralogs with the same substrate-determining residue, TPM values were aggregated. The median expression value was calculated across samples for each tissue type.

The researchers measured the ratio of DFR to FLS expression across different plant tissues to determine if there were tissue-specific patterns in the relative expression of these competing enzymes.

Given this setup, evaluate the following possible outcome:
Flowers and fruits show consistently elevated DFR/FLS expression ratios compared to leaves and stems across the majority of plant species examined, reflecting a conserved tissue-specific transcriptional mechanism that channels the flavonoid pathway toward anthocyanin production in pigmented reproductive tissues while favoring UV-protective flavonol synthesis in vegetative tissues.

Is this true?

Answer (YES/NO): NO